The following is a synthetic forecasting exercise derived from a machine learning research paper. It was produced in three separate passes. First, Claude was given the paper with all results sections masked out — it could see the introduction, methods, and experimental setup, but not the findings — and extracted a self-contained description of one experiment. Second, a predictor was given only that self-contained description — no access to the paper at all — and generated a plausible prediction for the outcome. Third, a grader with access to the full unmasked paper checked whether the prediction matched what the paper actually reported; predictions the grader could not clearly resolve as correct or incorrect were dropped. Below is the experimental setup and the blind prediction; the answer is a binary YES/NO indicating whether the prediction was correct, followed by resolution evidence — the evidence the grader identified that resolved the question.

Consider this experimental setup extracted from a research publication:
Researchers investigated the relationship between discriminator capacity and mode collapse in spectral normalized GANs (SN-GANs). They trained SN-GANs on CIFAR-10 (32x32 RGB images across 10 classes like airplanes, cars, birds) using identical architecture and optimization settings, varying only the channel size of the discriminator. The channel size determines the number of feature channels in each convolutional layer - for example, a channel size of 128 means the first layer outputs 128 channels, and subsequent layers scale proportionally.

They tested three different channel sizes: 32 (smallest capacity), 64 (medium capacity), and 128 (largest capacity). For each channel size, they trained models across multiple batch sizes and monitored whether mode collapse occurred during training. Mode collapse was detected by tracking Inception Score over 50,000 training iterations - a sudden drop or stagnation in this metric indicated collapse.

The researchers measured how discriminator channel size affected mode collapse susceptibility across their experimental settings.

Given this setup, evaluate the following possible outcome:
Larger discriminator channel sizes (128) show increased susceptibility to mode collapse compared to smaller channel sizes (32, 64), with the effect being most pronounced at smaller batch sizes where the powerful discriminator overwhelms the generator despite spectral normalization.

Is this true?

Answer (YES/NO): NO